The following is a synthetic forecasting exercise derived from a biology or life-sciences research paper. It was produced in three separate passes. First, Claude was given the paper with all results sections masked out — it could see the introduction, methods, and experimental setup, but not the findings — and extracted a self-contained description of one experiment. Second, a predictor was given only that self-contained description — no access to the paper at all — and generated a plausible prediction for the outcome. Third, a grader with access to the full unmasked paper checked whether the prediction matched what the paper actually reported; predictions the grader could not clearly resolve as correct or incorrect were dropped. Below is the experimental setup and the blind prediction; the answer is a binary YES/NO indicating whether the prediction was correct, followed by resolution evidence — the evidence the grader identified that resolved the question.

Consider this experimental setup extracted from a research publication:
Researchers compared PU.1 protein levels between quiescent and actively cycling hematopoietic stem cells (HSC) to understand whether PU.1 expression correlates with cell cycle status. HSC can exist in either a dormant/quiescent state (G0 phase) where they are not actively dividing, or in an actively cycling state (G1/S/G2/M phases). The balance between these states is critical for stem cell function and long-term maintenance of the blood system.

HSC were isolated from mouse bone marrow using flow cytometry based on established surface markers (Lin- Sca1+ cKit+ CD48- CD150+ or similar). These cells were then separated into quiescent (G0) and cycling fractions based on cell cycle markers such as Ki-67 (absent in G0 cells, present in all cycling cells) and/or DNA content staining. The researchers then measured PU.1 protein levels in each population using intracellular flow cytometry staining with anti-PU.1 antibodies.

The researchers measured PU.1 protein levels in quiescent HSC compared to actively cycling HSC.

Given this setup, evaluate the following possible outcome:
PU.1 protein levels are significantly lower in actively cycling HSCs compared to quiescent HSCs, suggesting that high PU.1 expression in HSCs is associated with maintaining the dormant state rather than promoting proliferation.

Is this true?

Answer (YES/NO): YES